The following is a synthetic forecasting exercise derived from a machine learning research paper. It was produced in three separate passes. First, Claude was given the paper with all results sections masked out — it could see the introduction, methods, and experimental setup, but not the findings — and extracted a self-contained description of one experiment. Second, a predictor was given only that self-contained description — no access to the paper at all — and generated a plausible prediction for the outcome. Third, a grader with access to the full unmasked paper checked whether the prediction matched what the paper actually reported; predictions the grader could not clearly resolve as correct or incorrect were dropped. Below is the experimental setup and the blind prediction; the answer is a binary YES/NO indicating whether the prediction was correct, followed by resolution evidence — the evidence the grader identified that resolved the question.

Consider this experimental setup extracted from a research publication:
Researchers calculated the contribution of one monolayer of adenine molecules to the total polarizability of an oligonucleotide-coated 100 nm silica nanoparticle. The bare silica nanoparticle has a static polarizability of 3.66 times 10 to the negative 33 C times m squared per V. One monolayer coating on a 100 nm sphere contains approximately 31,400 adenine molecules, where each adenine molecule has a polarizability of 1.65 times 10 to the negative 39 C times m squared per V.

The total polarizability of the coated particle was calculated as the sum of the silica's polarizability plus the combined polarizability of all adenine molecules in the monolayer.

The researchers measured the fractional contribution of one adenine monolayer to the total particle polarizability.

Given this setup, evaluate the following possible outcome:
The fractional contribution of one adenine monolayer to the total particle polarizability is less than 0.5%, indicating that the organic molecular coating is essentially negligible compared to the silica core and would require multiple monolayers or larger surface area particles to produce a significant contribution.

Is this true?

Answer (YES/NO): NO